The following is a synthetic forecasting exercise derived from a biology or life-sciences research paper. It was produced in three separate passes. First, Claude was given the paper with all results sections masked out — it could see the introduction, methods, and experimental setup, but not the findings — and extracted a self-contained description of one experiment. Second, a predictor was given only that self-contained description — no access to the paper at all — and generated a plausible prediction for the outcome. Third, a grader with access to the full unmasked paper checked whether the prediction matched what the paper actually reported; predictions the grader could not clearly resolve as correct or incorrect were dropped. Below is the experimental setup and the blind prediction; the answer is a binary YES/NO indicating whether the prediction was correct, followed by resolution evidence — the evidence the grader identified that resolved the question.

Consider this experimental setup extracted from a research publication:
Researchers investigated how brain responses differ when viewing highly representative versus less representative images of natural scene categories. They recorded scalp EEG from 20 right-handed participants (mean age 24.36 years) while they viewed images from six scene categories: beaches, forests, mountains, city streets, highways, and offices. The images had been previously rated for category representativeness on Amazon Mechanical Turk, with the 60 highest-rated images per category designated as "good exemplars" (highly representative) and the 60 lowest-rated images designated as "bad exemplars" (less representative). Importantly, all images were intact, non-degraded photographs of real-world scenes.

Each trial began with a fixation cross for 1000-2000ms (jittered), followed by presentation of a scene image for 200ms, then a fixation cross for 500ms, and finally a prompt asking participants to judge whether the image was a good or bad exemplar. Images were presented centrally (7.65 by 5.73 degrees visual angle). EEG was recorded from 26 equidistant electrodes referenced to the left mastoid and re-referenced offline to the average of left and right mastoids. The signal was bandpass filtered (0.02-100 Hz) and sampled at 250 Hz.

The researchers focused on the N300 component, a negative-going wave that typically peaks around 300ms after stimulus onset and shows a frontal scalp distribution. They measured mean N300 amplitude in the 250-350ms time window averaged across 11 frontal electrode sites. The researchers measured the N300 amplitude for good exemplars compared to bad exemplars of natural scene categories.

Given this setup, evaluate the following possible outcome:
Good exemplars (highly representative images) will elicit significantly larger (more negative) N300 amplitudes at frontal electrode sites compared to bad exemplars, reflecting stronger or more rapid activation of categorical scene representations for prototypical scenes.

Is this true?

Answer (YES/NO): NO